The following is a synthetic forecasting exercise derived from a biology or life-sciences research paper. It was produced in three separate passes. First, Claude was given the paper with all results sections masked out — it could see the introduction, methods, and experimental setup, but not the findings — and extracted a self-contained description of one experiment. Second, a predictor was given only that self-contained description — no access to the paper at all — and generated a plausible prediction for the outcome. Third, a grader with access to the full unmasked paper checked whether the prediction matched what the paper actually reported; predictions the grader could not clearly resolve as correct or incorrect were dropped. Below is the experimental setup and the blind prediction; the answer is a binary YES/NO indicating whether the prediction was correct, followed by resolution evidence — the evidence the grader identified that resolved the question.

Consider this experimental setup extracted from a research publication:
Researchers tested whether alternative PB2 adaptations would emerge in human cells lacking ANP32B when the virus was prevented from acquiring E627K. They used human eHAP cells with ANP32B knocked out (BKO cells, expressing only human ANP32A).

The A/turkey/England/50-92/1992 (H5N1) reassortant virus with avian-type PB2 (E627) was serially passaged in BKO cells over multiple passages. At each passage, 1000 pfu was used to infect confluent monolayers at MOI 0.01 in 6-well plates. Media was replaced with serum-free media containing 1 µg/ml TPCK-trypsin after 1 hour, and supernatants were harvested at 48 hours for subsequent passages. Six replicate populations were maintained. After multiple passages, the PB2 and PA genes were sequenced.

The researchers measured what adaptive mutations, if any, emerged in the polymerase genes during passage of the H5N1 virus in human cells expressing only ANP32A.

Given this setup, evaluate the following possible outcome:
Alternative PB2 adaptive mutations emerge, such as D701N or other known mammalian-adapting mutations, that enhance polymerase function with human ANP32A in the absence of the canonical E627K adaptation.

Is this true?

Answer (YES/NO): YES